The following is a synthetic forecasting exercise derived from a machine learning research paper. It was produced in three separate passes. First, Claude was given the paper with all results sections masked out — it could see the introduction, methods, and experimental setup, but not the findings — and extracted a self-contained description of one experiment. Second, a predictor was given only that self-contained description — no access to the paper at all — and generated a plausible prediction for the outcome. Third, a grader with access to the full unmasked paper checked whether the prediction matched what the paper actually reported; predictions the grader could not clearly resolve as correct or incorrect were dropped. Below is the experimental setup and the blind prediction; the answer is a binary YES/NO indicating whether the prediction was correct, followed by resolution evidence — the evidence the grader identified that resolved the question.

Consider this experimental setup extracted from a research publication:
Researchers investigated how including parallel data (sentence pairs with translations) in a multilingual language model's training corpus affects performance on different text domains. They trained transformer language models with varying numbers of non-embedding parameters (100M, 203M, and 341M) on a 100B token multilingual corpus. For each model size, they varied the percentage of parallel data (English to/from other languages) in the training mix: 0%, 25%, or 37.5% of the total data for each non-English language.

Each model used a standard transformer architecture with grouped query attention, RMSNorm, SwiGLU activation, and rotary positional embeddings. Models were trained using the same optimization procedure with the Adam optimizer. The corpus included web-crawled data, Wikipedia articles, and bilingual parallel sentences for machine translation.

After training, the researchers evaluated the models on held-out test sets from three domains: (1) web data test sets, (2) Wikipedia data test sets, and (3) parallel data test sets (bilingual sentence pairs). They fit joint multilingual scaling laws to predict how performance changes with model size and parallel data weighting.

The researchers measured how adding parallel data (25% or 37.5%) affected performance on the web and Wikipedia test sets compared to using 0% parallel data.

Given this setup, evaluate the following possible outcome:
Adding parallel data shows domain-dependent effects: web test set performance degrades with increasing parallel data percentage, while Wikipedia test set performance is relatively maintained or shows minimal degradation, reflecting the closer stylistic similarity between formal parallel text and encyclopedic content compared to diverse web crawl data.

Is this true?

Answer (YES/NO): NO